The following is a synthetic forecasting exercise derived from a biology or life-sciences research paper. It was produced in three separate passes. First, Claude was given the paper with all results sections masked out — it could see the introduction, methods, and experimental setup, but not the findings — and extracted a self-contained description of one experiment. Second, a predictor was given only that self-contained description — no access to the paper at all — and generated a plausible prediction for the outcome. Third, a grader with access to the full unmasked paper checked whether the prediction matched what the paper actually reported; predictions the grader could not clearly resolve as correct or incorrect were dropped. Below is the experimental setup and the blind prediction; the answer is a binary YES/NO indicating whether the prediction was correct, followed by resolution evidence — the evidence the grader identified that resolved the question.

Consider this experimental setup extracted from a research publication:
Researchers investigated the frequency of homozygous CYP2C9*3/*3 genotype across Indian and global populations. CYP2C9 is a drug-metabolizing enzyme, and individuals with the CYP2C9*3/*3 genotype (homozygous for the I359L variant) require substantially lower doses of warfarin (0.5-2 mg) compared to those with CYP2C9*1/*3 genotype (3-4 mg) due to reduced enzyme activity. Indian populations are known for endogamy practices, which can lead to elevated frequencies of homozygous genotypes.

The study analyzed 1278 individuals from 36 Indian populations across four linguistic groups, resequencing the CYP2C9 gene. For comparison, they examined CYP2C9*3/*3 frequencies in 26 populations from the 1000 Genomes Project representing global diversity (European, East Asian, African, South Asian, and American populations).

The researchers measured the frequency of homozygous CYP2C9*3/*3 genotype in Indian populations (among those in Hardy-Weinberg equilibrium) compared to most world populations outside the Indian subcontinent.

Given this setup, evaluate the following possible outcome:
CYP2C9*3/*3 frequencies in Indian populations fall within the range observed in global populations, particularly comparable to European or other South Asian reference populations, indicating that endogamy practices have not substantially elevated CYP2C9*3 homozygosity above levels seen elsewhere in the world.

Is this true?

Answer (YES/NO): NO